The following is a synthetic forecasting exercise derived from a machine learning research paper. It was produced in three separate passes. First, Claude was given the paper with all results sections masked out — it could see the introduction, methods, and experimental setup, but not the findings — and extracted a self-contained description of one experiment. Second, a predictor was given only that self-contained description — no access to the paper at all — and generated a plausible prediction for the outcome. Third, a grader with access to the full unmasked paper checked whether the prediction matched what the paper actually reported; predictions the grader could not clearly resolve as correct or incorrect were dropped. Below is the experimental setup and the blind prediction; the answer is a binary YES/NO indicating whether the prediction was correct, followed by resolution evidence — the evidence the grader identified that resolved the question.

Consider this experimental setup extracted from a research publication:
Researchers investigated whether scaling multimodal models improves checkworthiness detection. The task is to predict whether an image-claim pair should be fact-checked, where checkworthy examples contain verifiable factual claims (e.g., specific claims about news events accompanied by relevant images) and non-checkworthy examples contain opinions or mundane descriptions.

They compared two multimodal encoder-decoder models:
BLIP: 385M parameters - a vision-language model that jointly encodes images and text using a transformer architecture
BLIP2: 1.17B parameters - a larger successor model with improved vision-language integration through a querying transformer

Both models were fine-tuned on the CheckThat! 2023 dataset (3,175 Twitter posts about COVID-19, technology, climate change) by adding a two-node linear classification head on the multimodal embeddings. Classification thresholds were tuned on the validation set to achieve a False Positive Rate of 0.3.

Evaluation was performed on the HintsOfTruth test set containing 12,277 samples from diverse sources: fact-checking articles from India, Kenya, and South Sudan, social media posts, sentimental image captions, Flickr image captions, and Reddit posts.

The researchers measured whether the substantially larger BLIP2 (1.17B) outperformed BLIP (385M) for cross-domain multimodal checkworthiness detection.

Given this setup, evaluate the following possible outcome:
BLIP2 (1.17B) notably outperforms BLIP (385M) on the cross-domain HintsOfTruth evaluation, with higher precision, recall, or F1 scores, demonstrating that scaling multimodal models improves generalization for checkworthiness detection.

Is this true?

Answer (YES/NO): YES